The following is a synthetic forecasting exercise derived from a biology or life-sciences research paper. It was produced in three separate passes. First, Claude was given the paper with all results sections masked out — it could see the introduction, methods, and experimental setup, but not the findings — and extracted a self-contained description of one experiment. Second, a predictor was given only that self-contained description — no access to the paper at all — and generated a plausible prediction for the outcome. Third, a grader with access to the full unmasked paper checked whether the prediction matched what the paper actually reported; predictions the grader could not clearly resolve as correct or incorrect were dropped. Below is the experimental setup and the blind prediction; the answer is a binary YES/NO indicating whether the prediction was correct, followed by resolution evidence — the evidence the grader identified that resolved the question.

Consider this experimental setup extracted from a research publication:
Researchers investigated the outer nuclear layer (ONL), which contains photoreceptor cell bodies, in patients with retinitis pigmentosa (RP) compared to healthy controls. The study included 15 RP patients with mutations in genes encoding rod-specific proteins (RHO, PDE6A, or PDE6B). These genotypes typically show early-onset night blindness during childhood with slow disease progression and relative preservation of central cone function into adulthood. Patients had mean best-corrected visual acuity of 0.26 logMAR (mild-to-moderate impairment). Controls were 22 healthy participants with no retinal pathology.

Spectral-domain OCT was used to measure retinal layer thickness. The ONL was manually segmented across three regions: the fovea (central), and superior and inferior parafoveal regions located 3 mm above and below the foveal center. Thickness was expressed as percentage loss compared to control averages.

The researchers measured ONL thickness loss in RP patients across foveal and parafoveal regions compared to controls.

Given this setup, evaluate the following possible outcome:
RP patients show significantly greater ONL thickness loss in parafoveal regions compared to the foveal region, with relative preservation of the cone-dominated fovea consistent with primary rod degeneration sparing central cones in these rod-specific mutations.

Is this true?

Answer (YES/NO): YES